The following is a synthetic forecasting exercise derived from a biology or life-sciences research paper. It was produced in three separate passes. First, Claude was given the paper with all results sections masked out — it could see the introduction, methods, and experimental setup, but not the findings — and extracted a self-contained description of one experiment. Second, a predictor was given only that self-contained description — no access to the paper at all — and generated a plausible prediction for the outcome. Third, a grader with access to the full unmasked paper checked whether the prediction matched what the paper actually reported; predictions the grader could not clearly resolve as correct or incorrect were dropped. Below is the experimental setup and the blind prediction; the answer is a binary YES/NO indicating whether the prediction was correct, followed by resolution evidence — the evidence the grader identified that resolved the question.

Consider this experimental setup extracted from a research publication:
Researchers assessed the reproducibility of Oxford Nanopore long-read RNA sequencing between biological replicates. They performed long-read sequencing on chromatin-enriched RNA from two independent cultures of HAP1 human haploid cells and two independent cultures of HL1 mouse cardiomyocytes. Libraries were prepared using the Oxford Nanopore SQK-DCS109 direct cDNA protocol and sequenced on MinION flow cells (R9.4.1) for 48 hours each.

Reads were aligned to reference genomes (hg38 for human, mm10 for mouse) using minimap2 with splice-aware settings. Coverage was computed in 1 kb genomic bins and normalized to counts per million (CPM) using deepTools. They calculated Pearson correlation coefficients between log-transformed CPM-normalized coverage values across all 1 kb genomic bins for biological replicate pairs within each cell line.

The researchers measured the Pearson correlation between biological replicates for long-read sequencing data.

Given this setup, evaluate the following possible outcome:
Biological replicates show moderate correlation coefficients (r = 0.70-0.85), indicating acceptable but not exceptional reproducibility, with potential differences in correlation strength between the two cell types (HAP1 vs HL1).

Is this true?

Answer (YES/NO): NO